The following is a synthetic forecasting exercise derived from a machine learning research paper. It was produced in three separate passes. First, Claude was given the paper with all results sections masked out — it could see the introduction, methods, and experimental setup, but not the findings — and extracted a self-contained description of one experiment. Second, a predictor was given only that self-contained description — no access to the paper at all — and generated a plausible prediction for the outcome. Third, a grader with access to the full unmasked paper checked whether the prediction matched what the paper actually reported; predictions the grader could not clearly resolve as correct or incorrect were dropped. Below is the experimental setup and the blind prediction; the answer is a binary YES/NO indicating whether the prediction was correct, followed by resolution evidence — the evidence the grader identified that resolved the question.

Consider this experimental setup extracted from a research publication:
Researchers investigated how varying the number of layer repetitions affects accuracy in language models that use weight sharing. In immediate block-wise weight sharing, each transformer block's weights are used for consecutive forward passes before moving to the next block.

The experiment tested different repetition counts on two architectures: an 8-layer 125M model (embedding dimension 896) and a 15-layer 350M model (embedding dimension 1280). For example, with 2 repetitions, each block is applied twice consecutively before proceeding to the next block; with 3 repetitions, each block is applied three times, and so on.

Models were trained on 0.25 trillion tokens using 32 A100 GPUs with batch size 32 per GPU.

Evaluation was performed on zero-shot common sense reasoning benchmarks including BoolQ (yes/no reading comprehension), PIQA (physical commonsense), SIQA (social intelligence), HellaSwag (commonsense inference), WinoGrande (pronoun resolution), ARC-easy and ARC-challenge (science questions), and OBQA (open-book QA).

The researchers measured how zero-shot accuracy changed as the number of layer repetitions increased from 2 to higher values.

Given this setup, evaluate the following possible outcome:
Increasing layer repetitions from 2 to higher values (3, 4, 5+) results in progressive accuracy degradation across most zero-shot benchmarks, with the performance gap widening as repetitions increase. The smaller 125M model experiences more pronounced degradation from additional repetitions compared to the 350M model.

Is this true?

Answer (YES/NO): NO